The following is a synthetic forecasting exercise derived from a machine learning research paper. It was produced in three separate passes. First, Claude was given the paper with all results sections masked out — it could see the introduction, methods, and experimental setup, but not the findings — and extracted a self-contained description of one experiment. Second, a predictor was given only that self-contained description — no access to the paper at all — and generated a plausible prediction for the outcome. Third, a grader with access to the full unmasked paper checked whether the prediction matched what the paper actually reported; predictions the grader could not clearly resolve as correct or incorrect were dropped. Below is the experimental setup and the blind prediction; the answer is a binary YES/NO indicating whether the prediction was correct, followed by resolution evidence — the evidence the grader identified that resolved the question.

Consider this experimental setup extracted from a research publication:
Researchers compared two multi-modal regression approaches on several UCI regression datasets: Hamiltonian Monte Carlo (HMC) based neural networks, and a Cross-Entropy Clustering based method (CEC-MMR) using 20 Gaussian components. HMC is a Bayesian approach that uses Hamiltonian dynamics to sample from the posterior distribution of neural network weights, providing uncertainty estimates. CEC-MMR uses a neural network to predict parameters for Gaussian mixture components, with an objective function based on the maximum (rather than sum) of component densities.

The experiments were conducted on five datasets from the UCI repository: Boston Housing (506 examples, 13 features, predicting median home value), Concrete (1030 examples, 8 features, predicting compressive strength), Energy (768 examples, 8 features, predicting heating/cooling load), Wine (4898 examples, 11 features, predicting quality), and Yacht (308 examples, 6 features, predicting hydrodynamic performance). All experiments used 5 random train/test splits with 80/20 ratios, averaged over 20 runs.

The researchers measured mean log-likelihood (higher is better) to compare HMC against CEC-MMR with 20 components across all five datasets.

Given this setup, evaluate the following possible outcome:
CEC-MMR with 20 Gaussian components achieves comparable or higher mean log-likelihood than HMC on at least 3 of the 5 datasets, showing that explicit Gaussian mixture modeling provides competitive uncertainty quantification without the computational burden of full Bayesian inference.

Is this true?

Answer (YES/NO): YES